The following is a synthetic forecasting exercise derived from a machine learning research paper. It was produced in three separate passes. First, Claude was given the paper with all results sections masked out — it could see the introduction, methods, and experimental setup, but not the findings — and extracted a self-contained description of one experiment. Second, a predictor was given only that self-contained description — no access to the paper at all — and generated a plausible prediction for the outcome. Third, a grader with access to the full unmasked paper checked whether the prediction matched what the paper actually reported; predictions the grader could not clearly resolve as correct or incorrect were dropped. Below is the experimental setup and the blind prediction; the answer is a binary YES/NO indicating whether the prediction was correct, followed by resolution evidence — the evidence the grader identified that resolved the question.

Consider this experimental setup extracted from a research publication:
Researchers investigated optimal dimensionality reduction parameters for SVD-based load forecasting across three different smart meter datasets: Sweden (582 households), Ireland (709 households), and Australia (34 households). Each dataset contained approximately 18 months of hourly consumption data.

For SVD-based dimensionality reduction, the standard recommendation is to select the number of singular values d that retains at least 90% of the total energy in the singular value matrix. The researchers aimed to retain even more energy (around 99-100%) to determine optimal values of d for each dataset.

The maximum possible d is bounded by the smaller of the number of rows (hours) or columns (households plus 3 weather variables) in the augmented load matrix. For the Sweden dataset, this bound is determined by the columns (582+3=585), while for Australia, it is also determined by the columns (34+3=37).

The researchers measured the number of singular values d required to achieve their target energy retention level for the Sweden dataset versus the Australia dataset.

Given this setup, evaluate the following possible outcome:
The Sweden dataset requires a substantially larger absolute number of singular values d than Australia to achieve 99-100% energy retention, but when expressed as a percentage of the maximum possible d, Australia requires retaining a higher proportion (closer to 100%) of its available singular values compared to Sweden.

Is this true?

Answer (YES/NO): YES